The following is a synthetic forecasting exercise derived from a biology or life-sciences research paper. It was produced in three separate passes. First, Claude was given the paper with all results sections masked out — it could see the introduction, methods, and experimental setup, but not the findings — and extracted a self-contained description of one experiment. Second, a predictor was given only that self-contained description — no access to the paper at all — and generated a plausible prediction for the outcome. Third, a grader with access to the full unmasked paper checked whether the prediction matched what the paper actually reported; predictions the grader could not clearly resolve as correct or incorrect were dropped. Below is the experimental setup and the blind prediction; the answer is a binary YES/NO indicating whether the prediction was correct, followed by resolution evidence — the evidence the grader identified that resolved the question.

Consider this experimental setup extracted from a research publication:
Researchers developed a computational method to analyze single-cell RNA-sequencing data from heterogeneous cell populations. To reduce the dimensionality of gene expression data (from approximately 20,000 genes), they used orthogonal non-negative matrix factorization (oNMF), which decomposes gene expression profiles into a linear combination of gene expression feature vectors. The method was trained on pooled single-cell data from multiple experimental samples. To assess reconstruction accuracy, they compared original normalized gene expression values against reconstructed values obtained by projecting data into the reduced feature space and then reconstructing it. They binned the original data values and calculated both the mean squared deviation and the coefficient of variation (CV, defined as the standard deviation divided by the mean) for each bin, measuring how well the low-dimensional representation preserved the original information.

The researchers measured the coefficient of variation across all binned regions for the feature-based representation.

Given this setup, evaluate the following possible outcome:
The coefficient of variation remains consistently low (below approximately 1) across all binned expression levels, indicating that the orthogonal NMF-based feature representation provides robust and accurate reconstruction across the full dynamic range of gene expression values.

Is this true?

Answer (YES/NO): YES